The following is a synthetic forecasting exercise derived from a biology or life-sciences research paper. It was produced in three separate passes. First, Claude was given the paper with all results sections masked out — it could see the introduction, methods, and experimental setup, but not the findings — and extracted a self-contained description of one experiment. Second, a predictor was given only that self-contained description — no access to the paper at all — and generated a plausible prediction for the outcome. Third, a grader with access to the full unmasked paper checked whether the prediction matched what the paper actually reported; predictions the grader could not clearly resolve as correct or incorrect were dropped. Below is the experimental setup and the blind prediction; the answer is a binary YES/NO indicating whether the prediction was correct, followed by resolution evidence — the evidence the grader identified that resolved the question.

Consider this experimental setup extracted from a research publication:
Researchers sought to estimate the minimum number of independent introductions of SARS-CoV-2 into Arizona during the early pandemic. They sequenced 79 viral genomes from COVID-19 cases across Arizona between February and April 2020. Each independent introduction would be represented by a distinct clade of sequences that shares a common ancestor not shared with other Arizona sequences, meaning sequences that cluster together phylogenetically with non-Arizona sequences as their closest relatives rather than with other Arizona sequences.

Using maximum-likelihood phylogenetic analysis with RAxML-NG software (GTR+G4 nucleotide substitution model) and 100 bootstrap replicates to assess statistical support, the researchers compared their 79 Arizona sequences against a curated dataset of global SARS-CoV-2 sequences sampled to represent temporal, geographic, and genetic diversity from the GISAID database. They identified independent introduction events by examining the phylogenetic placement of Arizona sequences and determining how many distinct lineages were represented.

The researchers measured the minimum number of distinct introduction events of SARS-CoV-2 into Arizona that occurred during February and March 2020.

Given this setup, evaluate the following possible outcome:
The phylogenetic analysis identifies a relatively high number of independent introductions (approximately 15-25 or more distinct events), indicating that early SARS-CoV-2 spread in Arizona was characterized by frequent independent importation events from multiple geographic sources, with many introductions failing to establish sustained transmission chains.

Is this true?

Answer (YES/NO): NO